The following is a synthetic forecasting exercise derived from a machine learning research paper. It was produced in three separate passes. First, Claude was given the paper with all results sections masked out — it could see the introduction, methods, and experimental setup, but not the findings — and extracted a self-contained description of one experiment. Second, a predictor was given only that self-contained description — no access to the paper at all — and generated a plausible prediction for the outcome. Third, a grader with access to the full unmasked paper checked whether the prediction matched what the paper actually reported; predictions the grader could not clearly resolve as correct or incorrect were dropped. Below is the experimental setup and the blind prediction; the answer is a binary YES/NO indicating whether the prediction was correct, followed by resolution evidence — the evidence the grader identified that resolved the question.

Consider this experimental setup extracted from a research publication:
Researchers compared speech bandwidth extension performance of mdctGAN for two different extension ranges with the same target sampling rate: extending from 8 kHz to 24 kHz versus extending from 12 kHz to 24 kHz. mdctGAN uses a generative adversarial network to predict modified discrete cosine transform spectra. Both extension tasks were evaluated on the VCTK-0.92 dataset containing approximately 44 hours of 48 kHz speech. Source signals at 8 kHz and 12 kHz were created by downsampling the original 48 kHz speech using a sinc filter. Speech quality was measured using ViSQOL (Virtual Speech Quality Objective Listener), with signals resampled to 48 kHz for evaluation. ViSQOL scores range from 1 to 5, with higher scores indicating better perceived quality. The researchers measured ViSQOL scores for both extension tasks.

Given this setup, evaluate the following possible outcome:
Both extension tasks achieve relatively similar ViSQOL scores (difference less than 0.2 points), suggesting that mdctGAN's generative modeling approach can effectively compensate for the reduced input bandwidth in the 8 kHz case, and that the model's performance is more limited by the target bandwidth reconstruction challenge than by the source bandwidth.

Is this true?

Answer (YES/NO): YES